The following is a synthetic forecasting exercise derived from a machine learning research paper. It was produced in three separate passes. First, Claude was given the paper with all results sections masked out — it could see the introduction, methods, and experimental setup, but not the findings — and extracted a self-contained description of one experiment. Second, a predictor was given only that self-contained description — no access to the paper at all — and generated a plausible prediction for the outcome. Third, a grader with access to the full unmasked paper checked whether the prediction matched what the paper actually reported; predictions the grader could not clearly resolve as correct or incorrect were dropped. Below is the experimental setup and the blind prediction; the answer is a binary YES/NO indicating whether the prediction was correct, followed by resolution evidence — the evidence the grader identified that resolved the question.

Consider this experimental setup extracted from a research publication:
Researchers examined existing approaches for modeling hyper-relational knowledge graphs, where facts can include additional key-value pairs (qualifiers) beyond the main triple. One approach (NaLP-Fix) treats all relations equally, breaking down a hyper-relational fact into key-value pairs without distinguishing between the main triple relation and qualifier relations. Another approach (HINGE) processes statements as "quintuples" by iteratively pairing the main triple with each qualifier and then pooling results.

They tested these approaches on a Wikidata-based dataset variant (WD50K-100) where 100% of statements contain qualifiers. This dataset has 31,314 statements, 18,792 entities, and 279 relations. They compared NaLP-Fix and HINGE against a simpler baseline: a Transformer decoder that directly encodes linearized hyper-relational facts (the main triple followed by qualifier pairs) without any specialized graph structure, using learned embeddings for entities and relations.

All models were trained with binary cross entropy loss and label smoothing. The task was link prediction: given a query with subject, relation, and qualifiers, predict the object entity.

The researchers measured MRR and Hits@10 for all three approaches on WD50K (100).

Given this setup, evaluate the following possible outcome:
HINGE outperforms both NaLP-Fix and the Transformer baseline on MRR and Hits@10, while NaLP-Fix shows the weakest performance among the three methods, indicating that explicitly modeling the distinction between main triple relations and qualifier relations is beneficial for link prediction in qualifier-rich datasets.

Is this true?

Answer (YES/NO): NO